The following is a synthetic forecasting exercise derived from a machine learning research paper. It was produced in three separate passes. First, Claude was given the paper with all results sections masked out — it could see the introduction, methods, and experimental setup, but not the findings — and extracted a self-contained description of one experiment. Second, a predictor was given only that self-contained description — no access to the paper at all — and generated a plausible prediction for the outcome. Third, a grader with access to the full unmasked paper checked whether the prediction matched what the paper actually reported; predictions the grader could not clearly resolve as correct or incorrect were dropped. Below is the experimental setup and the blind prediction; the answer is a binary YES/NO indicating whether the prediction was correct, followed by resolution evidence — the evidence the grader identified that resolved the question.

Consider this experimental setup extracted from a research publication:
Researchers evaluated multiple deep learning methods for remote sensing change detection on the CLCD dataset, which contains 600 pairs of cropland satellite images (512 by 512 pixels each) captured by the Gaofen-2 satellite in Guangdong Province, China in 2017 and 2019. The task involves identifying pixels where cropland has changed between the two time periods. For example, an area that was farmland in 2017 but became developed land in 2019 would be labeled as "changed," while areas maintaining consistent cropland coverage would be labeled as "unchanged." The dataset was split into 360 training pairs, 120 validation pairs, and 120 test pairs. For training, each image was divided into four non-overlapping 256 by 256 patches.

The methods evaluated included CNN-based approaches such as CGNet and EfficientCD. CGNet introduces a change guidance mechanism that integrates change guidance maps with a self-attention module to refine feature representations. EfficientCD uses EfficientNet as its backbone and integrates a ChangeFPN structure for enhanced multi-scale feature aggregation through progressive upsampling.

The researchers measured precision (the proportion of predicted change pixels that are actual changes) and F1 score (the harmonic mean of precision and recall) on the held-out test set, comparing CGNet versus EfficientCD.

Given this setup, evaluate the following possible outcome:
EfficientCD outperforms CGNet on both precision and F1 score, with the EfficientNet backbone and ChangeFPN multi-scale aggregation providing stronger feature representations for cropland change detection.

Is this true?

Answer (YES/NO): NO